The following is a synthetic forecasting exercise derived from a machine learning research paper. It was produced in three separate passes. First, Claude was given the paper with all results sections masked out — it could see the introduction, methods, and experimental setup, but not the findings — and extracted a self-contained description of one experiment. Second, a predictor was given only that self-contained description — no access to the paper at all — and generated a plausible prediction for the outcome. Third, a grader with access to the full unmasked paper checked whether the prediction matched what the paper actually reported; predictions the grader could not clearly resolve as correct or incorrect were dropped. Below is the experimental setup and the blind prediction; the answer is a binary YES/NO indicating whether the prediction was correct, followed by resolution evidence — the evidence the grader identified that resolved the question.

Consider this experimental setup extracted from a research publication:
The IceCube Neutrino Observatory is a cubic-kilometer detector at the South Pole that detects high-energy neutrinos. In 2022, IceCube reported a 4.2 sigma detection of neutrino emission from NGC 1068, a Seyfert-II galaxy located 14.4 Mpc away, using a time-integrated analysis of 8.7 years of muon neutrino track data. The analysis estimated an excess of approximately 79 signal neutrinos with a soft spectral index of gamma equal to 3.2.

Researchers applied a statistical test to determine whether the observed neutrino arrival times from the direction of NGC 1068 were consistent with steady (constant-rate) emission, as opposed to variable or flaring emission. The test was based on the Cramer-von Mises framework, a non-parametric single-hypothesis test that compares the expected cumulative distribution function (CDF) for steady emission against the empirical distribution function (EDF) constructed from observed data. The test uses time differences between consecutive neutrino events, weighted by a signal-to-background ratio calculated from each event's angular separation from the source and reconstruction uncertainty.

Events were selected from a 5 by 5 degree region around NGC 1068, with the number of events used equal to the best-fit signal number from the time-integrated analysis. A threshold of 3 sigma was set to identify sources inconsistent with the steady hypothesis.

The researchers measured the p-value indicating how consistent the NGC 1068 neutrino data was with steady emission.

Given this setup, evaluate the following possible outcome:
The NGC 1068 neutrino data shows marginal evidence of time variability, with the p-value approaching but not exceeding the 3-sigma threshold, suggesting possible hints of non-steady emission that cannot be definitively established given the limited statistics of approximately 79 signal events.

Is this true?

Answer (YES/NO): NO